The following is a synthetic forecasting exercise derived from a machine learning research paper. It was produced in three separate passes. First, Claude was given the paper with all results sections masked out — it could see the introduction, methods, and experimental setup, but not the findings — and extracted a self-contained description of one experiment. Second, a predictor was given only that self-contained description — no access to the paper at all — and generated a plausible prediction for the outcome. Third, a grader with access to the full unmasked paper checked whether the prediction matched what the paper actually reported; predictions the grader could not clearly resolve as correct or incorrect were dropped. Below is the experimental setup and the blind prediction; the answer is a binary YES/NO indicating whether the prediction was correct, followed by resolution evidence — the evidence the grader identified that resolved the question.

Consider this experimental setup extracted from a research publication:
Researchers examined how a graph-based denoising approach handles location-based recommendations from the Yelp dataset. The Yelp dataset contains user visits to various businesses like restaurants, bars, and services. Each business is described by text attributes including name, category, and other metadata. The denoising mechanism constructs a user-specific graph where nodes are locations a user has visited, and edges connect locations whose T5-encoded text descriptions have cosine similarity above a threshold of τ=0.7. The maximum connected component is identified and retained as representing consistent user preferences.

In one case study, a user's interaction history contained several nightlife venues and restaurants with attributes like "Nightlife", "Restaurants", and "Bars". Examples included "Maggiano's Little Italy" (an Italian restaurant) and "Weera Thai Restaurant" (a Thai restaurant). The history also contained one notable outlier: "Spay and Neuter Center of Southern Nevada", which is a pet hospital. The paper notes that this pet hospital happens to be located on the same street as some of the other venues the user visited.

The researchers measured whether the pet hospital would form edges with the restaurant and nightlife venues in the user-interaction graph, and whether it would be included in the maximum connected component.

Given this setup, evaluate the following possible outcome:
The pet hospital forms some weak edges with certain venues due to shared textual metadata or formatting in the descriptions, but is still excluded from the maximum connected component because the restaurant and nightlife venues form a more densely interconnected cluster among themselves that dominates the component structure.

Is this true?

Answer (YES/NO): NO